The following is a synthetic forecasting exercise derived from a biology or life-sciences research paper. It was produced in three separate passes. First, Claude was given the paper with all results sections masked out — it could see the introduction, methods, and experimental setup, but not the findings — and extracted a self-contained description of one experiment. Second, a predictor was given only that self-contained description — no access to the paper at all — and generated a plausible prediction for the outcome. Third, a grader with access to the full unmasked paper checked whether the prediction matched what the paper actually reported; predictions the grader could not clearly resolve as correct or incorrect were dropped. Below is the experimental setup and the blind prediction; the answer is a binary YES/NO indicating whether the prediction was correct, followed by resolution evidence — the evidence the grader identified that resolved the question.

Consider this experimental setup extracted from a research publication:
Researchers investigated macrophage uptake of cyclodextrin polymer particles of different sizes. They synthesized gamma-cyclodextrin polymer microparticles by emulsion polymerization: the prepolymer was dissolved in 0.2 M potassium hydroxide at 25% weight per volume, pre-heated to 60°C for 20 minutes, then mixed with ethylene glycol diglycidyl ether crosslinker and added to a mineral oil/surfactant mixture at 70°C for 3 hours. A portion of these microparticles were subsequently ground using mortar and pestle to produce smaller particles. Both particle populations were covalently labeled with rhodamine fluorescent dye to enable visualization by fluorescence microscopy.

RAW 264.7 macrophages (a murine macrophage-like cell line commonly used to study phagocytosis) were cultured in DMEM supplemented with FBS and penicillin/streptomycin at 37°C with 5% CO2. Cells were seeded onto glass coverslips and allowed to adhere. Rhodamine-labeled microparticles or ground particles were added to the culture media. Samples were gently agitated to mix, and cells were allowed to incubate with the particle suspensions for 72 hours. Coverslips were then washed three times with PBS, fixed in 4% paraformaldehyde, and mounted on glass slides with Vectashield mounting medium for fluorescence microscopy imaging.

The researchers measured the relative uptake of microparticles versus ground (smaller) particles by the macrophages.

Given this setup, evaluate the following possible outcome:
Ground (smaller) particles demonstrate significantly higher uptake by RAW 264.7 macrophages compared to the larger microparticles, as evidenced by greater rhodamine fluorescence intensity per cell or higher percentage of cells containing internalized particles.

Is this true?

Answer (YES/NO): YES